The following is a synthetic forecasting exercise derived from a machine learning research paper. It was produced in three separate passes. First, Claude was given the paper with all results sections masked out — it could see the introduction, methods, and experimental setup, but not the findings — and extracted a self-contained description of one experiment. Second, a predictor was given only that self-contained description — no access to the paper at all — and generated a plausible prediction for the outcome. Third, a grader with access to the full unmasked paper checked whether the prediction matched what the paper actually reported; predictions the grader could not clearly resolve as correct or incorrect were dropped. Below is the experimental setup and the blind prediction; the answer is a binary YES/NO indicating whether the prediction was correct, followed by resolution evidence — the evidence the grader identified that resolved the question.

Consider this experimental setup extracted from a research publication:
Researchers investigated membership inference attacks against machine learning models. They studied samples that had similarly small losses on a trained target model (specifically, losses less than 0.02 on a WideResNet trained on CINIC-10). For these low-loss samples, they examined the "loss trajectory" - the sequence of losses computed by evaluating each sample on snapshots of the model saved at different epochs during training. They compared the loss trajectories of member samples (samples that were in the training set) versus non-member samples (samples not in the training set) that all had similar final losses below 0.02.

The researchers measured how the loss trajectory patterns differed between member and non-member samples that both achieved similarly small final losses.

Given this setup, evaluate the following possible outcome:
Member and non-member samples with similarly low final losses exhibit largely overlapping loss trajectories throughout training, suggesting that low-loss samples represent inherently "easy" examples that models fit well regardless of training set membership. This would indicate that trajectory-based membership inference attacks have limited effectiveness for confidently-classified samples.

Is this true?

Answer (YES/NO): NO